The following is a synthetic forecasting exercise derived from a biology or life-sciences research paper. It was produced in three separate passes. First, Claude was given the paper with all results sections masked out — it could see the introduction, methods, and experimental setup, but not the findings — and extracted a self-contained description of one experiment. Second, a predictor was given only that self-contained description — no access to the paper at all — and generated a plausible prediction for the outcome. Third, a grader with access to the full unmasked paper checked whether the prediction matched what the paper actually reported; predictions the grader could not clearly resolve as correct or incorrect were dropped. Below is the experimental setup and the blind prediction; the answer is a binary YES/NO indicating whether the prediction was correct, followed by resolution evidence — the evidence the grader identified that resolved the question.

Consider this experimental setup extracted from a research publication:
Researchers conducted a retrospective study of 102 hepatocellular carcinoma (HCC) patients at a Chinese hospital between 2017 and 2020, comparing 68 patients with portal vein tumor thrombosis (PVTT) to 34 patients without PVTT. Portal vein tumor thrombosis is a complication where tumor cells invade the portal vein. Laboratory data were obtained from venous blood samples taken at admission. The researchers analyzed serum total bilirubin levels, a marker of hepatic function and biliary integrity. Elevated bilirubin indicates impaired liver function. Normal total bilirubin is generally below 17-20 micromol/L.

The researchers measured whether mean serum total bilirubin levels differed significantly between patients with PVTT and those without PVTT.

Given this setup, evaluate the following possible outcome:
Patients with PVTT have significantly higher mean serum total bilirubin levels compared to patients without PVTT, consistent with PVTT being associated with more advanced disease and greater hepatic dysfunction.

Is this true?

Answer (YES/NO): YES